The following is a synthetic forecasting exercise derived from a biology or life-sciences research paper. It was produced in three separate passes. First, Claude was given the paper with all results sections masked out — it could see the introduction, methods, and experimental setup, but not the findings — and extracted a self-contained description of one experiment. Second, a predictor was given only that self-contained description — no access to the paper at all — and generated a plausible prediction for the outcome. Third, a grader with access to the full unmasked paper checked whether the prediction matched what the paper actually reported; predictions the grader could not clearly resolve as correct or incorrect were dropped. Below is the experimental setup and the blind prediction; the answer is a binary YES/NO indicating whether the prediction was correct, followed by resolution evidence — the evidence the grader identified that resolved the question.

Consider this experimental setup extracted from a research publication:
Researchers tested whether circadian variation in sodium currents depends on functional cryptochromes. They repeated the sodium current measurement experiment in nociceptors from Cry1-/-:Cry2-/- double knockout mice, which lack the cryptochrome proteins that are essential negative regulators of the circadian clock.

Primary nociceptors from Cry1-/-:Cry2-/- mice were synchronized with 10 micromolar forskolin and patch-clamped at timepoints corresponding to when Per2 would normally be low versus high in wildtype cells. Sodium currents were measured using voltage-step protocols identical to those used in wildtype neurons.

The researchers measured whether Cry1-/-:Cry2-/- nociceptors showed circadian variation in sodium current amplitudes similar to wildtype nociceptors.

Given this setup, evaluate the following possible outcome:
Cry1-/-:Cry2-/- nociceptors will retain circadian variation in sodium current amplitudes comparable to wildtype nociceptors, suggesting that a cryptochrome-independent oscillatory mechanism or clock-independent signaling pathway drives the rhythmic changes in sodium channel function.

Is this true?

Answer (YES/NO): NO